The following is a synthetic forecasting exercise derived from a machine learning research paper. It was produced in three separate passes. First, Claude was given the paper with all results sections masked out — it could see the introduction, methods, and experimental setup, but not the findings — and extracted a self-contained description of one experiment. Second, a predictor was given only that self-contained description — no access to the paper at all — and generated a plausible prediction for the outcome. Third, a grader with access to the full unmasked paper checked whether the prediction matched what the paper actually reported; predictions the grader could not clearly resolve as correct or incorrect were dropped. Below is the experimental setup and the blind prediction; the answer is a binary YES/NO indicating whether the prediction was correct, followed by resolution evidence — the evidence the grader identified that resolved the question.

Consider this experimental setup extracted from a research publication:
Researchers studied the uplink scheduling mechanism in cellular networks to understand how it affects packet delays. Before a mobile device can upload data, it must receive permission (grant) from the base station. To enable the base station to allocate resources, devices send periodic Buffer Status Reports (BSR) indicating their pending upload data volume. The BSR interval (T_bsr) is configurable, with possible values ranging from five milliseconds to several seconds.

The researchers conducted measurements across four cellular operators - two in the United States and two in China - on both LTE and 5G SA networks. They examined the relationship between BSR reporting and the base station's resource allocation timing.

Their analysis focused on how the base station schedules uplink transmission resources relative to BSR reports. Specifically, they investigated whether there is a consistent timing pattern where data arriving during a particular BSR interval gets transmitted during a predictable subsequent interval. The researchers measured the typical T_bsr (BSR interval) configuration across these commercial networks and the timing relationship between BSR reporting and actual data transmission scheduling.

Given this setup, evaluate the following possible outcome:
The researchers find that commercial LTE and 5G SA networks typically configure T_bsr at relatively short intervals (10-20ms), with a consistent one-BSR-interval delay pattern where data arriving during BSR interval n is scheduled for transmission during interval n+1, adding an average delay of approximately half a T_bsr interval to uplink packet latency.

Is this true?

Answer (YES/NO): NO